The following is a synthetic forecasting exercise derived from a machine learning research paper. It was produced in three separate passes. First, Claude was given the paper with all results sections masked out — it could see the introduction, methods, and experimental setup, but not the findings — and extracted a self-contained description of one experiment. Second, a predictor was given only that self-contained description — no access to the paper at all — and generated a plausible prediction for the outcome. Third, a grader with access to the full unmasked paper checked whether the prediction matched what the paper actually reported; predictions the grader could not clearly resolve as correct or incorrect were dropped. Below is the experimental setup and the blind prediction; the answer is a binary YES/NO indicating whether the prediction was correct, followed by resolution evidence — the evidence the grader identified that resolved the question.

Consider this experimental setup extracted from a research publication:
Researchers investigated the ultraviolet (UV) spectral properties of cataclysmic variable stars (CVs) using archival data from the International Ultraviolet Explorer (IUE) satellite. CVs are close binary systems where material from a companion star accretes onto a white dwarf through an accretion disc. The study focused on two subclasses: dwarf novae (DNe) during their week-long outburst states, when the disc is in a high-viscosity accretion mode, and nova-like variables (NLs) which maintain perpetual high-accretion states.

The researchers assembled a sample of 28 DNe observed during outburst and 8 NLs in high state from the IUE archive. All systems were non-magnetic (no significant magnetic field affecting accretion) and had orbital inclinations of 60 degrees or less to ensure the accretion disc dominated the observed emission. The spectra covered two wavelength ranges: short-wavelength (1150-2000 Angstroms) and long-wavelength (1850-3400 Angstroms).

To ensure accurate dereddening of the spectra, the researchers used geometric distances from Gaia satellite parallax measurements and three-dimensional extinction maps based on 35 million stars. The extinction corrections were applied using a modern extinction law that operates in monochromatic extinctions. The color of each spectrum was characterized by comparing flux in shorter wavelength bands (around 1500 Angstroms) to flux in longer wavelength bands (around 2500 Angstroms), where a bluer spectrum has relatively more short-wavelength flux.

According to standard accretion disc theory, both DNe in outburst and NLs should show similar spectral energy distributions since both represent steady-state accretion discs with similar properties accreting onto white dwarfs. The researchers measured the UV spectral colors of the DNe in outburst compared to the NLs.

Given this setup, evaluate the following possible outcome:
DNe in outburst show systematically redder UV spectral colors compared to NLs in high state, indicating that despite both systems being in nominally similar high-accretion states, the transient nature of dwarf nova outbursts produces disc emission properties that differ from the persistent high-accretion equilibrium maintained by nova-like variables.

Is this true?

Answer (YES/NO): NO